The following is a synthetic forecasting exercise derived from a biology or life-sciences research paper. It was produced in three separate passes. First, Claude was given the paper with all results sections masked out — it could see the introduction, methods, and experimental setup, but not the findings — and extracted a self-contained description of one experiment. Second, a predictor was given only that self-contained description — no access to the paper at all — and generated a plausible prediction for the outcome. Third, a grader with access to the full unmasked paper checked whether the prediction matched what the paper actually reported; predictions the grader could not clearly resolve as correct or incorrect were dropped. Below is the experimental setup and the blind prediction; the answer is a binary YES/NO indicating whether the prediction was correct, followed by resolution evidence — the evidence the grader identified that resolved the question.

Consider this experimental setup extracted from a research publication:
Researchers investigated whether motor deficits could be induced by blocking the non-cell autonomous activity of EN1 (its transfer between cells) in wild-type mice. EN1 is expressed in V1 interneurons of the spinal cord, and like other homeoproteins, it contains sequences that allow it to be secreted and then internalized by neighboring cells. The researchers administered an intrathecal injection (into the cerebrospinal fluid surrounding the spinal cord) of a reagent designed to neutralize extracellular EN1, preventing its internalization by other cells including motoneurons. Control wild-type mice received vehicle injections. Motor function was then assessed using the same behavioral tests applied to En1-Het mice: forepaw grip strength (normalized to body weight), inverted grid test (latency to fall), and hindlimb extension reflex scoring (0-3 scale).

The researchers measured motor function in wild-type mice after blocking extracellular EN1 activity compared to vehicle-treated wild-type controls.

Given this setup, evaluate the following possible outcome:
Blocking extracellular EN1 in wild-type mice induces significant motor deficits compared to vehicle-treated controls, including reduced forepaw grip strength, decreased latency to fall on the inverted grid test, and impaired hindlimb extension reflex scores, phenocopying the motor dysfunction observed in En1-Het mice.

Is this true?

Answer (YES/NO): YES